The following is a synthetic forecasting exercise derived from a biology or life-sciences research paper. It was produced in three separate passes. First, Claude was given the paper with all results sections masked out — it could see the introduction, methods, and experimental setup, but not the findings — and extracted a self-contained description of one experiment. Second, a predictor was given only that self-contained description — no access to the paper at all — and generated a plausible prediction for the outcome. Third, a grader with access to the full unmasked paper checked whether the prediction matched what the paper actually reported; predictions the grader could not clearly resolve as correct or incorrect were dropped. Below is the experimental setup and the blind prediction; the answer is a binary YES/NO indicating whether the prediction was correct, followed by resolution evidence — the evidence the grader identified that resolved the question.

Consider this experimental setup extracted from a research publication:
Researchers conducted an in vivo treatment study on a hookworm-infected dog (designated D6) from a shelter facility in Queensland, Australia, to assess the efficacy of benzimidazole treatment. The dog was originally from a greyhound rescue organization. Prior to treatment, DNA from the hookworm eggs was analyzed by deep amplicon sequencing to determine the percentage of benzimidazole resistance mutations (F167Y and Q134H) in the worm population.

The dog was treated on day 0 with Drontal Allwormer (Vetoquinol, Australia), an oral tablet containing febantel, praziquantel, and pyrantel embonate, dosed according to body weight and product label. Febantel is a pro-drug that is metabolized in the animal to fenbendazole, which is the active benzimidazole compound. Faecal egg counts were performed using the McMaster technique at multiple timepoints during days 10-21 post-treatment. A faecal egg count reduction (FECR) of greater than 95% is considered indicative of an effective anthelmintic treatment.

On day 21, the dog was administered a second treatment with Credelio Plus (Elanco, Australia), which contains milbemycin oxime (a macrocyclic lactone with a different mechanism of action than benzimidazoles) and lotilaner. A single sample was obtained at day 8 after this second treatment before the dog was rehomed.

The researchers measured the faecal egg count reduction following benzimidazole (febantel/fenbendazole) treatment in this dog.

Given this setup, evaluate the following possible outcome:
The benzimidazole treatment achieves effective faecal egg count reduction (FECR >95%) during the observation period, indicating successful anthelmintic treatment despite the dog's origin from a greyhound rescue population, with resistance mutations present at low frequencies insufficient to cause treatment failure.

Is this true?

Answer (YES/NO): NO